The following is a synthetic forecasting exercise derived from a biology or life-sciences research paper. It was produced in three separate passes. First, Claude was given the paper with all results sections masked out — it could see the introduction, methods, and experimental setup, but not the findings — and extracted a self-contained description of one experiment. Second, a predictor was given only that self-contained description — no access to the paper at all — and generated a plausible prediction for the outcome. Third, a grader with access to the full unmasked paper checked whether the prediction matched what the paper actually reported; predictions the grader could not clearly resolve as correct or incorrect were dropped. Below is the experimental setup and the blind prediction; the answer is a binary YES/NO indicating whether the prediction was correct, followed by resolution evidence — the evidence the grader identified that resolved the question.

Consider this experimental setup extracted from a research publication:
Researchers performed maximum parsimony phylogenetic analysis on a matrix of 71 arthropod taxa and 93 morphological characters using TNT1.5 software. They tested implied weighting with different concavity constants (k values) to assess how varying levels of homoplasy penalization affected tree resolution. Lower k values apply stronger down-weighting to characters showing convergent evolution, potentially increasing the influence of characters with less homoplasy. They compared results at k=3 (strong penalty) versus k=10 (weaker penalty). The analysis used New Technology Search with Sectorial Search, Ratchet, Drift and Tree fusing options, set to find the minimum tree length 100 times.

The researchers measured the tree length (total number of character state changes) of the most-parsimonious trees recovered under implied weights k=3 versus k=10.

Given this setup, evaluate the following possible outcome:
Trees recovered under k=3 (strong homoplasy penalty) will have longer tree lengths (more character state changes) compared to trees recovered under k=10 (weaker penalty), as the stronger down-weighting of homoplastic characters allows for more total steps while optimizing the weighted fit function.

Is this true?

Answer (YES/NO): YES